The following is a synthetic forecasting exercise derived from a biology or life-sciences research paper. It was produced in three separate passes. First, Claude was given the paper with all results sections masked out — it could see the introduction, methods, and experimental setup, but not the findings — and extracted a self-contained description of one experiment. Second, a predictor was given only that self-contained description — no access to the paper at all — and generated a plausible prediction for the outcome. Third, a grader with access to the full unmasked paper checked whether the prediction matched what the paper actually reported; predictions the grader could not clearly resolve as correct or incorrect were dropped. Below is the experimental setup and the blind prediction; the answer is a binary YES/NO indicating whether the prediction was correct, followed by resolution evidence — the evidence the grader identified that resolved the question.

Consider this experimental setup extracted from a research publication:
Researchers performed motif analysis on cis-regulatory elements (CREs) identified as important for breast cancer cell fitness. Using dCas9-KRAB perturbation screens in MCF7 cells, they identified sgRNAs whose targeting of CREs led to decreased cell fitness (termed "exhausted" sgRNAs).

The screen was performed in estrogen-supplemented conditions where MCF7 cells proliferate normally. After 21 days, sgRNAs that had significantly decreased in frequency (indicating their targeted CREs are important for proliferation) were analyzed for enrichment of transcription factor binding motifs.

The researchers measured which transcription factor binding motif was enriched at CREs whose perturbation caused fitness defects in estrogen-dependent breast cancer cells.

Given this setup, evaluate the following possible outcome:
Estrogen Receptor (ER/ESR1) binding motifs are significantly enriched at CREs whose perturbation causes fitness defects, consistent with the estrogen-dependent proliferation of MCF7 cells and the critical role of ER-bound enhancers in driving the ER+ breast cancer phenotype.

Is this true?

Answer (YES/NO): NO